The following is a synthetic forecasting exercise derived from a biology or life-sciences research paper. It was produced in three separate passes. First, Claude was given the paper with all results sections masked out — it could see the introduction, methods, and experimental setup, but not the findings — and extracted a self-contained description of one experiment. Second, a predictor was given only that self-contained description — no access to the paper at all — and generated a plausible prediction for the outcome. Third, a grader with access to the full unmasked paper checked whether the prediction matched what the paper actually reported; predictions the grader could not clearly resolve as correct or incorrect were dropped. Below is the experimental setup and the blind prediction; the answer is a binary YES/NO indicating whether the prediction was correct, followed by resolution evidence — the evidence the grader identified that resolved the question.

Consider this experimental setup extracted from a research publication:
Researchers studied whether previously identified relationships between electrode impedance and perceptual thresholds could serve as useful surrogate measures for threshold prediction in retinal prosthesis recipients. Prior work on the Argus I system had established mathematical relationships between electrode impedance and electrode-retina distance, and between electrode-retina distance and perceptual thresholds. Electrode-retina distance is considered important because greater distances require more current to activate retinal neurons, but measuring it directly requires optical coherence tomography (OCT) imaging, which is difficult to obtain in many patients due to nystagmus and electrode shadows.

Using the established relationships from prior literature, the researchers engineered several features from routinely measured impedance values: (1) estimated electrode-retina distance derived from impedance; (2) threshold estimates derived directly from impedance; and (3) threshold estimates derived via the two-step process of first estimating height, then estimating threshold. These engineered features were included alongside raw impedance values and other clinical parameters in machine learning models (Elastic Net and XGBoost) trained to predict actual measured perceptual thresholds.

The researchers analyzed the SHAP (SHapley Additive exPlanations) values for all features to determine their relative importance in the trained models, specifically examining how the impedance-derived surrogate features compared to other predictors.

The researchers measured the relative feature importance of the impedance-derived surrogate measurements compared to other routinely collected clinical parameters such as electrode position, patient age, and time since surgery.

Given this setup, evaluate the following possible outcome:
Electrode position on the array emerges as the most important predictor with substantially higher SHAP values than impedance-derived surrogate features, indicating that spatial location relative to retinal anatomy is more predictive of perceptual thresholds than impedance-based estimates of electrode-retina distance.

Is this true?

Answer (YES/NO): NO